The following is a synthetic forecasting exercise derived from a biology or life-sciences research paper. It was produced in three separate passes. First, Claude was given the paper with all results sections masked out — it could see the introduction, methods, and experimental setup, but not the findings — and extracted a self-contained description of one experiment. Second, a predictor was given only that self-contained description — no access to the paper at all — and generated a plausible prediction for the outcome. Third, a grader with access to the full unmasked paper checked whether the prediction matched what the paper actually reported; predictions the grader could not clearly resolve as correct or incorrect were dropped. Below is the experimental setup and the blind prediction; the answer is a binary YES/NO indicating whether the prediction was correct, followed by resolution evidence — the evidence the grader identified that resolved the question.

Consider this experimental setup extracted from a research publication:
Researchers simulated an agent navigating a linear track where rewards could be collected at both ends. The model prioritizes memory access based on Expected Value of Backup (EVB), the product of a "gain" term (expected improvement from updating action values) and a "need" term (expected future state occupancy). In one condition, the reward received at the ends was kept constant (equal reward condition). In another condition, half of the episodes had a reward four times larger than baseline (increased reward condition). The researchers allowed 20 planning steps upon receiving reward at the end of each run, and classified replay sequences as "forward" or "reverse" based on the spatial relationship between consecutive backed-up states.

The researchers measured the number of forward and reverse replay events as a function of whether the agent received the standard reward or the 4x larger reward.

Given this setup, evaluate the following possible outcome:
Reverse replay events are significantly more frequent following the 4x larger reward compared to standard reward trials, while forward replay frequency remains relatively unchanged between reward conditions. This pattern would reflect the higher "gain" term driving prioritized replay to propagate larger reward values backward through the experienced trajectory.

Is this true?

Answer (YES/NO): YES